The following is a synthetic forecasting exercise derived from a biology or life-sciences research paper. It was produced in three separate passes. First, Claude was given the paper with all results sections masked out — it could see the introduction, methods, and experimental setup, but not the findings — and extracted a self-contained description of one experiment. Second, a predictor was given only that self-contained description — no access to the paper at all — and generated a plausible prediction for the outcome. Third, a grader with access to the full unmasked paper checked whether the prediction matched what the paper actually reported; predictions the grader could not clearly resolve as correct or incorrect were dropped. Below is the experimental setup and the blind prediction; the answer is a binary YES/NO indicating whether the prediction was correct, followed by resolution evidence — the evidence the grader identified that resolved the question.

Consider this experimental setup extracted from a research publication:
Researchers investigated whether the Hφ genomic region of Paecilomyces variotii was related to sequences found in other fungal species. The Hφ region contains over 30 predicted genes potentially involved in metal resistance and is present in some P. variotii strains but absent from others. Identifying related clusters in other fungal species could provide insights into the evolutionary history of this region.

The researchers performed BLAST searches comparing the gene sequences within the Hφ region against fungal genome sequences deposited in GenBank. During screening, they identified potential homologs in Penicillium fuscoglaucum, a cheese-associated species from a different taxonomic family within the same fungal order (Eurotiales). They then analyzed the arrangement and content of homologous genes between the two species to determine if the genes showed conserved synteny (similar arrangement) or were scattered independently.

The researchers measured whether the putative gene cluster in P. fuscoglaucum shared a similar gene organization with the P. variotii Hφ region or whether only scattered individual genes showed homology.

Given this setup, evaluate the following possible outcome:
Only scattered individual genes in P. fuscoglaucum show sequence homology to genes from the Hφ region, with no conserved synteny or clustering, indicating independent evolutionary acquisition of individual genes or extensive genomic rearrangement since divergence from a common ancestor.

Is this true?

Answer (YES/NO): NO